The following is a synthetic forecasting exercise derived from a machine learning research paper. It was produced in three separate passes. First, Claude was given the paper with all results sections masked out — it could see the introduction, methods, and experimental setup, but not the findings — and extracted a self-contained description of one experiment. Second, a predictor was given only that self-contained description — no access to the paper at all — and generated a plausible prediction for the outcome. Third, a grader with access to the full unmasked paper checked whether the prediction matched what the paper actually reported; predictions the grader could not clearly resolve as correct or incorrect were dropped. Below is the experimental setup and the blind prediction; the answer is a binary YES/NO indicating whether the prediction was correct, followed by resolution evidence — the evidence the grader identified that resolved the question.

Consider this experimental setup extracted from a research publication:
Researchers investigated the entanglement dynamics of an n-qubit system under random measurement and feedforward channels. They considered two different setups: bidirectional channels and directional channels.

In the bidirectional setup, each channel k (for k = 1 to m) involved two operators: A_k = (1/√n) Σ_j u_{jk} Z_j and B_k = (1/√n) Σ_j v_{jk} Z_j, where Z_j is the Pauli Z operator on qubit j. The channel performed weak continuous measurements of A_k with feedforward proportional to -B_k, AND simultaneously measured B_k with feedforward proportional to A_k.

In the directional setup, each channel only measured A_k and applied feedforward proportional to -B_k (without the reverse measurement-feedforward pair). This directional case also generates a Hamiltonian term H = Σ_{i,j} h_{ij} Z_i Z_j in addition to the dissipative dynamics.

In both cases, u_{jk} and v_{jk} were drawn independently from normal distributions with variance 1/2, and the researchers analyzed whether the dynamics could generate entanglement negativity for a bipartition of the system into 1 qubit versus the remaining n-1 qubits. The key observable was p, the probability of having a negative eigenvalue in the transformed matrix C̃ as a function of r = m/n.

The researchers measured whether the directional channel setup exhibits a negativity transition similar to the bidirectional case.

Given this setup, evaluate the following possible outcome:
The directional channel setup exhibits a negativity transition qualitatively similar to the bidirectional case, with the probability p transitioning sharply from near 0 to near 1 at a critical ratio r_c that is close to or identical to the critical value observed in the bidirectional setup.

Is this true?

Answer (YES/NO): NO